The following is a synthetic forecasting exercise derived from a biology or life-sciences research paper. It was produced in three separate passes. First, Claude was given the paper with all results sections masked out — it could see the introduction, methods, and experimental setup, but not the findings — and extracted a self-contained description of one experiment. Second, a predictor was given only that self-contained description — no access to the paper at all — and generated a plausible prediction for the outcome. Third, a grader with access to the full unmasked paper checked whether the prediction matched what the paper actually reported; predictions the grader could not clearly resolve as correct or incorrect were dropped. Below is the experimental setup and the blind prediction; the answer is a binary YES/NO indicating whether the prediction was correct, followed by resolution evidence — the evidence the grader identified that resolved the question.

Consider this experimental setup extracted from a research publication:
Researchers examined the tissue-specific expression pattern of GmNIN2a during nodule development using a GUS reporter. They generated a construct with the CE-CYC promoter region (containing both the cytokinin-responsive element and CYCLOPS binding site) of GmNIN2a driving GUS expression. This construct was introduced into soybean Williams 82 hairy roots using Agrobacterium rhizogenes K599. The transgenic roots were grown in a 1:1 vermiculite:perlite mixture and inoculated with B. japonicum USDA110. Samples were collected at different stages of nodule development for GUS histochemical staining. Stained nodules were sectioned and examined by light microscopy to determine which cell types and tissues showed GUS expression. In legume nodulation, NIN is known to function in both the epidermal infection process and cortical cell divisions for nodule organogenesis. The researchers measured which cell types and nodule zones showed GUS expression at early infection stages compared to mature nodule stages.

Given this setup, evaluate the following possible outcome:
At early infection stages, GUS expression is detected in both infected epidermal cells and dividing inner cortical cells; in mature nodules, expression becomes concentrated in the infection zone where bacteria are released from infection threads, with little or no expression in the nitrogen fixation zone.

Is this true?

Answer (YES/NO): NO